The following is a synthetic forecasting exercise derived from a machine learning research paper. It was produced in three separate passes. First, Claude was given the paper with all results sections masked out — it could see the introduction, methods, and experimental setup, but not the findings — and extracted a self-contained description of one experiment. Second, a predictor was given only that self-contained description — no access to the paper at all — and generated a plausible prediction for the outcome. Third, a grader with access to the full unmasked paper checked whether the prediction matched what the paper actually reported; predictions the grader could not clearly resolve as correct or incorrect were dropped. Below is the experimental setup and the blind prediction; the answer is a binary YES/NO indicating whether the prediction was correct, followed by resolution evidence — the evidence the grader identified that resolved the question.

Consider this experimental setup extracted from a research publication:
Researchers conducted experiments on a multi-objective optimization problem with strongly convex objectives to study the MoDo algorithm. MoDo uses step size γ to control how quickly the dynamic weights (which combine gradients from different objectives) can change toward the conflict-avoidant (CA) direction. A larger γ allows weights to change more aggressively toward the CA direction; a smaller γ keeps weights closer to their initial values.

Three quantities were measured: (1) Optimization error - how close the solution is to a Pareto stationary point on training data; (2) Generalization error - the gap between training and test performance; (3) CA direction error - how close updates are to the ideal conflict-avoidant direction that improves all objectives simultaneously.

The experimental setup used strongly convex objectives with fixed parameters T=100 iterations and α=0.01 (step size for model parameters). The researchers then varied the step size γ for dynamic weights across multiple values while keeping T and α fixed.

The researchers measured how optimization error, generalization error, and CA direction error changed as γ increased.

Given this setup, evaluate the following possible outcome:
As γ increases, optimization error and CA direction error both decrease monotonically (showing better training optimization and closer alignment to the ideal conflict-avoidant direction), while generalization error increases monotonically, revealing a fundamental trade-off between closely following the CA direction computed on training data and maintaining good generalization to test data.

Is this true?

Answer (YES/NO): NO